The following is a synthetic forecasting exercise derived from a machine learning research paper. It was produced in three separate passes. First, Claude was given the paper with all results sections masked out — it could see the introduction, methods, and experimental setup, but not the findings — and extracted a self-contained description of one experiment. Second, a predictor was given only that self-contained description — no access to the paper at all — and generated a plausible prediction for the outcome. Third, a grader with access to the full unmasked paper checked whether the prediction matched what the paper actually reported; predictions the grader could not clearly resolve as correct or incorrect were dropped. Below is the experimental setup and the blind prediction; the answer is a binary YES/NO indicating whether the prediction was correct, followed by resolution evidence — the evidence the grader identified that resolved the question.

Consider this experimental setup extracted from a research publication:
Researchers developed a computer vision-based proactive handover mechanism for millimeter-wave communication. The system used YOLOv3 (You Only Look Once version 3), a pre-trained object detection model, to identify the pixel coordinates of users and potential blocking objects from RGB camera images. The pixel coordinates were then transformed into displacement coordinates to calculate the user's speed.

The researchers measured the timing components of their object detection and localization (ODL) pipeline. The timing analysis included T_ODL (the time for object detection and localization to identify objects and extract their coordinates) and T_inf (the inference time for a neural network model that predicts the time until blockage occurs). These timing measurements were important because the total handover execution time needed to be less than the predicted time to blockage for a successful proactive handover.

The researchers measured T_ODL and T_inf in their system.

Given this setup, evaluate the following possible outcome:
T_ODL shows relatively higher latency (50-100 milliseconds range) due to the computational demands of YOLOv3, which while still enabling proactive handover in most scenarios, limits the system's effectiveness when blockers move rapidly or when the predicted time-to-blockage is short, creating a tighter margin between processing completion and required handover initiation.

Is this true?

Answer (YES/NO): NO